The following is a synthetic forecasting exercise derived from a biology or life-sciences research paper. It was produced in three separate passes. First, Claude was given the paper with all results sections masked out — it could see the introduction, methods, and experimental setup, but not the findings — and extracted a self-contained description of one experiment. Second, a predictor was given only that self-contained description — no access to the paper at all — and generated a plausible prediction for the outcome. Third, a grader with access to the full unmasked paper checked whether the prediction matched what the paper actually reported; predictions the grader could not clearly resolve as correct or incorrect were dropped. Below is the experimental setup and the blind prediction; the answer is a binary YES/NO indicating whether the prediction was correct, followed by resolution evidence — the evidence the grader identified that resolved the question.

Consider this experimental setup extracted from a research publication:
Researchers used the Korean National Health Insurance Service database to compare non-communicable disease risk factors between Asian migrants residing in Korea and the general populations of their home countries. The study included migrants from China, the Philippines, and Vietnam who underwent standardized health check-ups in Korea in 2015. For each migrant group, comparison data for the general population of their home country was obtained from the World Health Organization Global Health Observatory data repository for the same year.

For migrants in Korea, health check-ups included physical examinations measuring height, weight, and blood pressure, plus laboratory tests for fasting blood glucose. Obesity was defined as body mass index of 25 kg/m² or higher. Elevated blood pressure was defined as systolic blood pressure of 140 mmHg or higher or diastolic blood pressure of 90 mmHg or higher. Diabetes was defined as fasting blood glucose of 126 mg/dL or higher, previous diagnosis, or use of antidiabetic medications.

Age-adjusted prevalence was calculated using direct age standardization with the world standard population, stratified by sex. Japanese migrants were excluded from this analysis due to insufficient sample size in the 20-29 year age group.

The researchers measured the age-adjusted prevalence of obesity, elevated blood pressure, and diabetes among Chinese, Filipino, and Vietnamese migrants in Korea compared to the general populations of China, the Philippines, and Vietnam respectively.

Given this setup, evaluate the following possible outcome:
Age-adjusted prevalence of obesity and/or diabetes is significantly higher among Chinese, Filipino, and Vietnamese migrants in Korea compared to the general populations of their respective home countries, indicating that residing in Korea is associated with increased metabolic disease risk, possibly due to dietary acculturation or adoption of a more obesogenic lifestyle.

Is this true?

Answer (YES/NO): NO